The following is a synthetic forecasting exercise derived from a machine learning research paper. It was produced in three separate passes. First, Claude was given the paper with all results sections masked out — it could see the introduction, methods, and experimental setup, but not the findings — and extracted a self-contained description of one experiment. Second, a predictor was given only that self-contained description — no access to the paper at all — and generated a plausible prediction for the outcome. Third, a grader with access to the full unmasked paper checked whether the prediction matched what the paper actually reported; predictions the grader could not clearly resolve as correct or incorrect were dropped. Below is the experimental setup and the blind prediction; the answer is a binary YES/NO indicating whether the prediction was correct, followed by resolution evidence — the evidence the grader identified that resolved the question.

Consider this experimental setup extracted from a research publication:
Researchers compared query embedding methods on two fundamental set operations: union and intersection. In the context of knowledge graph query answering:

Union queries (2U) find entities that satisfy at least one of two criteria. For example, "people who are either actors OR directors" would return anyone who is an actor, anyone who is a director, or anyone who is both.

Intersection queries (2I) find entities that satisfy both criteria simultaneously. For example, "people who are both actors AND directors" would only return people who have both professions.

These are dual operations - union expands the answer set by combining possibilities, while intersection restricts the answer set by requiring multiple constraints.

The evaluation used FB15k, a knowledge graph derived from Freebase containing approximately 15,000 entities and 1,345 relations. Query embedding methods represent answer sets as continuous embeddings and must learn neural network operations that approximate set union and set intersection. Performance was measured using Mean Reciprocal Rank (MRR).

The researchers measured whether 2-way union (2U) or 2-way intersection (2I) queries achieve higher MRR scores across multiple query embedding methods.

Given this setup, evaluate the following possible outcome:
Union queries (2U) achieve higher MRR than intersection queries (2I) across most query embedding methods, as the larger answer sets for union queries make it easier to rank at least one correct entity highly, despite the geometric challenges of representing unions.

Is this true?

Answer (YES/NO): NO